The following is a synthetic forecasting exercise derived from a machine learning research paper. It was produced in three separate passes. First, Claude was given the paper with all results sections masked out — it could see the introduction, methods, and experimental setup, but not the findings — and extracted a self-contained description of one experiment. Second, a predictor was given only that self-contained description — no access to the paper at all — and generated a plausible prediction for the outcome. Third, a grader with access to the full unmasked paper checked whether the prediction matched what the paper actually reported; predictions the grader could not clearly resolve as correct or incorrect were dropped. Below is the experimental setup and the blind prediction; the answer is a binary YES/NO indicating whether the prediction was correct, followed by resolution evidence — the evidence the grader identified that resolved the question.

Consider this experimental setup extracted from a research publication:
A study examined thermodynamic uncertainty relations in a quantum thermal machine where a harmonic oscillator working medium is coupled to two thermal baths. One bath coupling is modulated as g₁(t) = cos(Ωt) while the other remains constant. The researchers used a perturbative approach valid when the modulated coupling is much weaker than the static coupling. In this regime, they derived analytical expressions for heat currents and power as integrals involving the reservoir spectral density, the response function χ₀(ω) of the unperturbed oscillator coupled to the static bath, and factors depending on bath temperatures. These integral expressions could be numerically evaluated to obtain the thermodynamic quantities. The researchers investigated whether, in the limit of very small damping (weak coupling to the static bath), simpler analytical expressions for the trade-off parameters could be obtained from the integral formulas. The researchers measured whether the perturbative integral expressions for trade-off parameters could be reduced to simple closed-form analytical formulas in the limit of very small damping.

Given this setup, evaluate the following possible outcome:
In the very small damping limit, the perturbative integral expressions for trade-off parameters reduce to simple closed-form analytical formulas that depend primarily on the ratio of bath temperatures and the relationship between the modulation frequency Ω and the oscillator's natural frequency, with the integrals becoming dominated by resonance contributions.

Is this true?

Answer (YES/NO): YES